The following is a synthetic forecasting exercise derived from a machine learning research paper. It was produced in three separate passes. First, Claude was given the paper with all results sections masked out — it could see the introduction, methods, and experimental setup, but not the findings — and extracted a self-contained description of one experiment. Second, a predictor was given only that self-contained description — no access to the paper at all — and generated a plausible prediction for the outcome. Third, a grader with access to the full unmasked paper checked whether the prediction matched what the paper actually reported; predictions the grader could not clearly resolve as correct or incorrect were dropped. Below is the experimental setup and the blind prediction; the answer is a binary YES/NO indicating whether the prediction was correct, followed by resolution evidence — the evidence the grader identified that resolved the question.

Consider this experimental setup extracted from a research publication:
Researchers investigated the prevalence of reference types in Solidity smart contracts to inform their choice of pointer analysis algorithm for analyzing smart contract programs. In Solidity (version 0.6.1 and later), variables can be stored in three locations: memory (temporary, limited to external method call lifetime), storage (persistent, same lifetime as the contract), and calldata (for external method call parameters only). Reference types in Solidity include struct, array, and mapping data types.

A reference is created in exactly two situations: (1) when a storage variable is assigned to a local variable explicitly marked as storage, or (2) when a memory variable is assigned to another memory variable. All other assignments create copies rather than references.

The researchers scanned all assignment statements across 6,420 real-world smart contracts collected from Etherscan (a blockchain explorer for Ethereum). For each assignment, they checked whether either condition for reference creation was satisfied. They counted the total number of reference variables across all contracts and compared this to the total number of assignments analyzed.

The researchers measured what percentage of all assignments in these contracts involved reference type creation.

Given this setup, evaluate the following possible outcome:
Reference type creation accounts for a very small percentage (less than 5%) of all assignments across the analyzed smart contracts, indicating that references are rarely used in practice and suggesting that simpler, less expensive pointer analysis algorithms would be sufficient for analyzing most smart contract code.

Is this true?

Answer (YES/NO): YES